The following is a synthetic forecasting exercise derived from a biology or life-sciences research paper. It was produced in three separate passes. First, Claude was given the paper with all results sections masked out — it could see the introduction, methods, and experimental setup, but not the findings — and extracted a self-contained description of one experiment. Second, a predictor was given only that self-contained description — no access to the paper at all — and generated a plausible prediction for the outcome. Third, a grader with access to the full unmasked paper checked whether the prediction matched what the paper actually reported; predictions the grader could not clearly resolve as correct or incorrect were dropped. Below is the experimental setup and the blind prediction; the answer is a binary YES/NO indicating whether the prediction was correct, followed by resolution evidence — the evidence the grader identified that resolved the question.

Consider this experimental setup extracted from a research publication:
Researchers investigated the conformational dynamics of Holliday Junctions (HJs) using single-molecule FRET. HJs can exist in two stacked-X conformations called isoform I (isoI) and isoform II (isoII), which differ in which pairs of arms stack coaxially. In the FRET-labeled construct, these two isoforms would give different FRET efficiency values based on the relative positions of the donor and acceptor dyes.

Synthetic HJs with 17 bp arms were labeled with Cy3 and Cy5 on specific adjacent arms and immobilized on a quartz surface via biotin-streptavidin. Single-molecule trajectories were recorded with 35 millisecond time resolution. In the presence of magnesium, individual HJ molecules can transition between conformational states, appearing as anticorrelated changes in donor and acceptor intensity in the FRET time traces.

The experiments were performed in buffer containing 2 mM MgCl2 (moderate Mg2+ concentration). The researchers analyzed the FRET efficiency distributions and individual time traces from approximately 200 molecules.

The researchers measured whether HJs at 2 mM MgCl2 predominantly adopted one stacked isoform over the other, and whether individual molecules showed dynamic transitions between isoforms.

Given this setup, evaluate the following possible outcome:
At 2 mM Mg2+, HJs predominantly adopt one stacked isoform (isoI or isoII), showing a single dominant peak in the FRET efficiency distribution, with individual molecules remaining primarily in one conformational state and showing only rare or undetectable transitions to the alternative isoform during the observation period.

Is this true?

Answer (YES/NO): NO